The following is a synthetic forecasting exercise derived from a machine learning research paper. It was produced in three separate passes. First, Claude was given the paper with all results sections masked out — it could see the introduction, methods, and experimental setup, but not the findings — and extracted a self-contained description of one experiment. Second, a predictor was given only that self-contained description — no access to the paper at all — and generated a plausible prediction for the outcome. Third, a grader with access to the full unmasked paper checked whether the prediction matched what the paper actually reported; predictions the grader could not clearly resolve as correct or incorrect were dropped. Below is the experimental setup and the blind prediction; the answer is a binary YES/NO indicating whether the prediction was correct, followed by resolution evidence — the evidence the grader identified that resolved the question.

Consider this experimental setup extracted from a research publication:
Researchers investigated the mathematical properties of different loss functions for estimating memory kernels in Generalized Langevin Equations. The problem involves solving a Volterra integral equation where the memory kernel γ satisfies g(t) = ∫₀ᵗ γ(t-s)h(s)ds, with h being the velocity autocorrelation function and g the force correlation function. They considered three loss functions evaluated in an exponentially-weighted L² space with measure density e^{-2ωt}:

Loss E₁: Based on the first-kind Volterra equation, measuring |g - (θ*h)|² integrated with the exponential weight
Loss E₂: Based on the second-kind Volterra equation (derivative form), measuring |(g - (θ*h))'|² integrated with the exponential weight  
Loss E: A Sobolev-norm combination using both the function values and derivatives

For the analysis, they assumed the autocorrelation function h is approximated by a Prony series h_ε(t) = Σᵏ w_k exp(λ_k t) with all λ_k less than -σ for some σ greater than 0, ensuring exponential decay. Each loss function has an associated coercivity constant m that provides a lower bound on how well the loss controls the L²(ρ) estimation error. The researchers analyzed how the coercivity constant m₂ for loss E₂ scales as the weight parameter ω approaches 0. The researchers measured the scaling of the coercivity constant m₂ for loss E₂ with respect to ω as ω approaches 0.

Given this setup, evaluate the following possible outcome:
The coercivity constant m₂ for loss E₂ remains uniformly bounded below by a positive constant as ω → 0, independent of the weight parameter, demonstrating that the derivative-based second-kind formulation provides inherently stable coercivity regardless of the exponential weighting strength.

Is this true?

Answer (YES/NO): NO